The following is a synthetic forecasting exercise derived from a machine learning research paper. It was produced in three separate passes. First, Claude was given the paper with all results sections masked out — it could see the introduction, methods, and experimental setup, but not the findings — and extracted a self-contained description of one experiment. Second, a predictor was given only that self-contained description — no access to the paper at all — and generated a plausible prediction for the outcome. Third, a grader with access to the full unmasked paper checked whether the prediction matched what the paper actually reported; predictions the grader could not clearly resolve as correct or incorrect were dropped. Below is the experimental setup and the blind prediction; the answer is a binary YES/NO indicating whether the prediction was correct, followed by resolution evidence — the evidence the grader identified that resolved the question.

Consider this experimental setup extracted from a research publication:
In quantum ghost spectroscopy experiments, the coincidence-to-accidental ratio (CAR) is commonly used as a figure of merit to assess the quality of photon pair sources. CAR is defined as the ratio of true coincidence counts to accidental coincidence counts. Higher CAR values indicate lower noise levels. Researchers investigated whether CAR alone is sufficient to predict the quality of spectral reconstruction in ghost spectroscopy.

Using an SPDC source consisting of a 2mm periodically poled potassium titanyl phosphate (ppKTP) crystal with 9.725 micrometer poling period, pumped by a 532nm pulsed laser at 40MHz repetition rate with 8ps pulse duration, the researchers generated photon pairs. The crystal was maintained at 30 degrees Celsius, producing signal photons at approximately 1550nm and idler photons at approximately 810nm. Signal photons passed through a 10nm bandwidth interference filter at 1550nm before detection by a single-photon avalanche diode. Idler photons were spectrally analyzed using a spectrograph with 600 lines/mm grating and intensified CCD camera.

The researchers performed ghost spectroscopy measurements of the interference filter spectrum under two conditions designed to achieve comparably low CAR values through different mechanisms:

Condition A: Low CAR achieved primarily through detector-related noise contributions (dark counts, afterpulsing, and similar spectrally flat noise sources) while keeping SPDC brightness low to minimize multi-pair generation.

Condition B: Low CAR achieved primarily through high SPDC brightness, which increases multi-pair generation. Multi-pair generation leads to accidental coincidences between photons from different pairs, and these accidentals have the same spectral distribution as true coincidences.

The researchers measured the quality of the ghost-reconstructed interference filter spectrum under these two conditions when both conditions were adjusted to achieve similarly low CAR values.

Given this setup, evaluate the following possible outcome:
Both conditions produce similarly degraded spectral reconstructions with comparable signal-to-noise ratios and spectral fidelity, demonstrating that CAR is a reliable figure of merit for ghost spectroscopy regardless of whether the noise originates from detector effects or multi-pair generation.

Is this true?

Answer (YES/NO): NO